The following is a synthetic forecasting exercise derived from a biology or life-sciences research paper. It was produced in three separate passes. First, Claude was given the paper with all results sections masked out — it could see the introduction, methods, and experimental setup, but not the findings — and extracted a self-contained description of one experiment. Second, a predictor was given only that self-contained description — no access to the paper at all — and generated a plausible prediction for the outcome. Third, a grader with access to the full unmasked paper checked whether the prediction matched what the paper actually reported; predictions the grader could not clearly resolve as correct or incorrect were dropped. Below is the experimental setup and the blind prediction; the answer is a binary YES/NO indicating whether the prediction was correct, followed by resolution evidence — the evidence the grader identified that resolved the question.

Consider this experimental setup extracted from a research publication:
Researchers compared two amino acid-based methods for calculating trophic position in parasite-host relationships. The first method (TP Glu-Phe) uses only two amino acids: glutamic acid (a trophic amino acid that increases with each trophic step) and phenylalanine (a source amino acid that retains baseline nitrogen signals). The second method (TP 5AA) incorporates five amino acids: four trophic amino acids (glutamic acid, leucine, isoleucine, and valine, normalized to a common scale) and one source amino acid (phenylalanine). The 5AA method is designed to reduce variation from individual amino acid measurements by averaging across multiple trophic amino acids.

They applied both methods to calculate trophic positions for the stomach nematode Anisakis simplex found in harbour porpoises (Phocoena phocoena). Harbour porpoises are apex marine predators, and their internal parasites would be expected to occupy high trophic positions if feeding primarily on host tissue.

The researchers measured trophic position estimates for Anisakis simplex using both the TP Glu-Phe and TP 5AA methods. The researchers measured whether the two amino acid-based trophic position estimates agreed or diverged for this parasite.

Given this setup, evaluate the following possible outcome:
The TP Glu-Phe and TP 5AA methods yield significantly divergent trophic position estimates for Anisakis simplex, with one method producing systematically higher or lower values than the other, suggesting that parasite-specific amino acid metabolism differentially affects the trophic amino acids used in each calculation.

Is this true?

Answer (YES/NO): NO